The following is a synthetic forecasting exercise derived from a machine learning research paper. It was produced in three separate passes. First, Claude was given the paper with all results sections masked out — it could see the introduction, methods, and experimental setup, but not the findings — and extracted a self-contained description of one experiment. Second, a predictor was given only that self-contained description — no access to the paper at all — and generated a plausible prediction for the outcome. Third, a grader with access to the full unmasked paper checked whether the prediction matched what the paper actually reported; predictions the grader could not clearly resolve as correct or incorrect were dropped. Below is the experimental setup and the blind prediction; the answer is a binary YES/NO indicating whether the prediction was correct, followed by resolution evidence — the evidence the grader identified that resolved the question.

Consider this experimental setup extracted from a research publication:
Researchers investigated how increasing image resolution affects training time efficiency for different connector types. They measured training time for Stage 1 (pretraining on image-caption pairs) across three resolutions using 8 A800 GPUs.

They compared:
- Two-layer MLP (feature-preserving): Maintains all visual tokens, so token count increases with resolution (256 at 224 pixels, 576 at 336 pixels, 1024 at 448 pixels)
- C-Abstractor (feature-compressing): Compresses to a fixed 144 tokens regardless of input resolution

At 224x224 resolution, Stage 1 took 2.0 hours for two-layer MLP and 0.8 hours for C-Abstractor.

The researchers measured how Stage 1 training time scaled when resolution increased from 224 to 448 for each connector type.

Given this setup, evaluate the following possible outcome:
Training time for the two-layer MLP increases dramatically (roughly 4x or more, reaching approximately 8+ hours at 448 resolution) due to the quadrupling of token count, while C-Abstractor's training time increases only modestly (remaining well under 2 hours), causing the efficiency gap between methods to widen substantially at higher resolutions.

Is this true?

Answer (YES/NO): NO